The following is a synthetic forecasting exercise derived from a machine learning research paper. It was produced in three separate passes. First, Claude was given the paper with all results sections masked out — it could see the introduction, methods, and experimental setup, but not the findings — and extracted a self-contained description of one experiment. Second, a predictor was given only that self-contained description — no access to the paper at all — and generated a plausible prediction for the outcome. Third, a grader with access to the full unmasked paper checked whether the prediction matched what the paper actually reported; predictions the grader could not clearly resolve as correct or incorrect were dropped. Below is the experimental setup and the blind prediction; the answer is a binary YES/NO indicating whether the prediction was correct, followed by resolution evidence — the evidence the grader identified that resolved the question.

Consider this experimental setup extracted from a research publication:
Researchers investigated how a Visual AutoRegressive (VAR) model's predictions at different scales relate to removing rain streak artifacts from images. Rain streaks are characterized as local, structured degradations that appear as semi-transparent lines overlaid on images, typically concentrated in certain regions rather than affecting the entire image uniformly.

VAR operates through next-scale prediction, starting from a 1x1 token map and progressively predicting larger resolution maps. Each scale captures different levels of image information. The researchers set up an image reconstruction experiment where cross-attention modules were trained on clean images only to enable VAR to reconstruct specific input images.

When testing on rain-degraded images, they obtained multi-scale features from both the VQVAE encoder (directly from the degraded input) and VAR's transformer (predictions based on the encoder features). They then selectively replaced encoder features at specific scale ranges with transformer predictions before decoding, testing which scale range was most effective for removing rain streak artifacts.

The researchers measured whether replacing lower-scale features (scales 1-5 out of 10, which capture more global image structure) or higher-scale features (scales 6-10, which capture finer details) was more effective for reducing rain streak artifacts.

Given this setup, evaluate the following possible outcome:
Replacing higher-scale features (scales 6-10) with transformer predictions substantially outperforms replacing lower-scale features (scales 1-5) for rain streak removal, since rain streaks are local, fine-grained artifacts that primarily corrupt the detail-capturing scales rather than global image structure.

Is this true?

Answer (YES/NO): YES